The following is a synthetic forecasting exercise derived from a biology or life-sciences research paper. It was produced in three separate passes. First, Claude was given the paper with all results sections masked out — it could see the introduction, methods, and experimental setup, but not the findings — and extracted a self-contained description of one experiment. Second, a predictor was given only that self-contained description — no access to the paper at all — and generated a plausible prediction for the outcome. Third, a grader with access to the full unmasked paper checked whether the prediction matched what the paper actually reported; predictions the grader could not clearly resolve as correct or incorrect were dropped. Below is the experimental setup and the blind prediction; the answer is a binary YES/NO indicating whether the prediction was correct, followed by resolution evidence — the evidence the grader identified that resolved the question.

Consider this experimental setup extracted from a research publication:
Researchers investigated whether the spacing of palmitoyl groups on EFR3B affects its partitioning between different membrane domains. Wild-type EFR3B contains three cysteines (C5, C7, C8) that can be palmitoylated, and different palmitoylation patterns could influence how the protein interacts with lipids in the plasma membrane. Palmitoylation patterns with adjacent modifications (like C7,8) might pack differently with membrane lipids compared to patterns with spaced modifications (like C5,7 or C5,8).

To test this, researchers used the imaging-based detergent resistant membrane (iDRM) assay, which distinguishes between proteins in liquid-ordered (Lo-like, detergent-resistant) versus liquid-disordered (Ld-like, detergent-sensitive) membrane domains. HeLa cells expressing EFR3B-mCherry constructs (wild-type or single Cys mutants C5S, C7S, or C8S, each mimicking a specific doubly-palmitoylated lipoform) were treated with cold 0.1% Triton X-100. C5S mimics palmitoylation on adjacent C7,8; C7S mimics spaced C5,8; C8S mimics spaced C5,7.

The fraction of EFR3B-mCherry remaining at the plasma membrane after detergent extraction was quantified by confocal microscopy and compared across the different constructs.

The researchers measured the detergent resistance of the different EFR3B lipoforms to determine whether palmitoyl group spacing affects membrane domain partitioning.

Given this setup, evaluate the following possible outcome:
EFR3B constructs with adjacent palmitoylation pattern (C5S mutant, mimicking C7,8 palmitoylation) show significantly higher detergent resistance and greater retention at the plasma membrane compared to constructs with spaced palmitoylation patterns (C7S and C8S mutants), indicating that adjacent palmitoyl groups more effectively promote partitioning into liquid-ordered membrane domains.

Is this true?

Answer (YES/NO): NO